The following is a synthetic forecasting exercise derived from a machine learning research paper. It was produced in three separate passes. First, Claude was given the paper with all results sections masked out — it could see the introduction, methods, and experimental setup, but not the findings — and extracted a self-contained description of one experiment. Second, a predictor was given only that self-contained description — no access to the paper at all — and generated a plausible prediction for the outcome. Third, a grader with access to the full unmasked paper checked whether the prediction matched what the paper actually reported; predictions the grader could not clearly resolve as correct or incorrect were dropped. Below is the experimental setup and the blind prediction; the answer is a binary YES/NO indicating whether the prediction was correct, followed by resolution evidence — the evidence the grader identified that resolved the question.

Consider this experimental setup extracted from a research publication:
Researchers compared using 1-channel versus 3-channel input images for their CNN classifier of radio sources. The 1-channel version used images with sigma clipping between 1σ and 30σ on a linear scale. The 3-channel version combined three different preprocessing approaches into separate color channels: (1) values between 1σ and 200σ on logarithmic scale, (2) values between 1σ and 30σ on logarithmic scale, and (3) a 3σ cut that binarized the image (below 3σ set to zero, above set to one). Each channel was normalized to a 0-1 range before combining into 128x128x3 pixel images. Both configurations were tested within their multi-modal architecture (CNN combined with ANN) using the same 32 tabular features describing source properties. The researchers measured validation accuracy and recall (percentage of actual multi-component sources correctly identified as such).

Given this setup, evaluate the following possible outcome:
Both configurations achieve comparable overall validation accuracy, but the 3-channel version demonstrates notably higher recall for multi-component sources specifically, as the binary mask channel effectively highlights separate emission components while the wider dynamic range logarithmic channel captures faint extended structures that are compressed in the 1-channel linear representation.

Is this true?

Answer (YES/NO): NO